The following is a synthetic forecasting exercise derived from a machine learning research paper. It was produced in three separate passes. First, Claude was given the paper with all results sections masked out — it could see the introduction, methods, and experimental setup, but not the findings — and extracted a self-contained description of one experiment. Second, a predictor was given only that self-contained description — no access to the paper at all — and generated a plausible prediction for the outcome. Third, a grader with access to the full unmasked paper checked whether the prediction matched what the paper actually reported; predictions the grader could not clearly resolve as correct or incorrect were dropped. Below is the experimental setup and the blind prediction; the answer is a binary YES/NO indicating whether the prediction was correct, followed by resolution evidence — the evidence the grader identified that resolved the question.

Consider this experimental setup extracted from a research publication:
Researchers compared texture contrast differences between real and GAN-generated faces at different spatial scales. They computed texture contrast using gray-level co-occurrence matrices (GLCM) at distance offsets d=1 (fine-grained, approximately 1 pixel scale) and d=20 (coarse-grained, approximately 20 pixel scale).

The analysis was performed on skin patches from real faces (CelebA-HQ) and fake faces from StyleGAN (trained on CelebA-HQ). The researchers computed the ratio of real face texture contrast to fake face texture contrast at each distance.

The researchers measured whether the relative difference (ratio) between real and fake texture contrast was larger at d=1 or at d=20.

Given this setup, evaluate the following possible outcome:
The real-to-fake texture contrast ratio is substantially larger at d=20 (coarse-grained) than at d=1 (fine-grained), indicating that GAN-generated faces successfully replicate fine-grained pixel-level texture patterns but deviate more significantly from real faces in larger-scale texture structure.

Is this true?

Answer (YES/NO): NO